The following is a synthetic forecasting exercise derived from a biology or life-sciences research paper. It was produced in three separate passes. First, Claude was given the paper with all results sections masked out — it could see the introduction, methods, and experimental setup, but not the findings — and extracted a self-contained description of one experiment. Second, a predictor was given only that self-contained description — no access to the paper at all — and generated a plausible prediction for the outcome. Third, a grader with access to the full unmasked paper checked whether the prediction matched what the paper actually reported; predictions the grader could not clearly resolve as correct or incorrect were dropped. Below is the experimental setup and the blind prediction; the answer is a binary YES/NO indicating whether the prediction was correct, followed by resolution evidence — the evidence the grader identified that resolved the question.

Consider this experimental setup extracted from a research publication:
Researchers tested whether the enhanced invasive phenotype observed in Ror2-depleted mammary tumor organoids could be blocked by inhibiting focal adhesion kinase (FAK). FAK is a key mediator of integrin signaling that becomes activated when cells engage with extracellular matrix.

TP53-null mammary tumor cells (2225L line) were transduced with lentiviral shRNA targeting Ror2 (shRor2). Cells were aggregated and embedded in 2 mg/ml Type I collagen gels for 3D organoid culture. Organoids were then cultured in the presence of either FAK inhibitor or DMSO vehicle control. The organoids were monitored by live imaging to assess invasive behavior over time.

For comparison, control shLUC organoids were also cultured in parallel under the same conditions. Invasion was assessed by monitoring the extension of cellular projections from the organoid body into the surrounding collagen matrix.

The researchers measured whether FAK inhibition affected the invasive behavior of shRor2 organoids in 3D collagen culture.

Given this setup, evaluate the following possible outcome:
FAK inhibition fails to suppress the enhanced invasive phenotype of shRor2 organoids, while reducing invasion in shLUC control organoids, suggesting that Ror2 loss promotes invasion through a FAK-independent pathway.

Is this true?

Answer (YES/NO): NO